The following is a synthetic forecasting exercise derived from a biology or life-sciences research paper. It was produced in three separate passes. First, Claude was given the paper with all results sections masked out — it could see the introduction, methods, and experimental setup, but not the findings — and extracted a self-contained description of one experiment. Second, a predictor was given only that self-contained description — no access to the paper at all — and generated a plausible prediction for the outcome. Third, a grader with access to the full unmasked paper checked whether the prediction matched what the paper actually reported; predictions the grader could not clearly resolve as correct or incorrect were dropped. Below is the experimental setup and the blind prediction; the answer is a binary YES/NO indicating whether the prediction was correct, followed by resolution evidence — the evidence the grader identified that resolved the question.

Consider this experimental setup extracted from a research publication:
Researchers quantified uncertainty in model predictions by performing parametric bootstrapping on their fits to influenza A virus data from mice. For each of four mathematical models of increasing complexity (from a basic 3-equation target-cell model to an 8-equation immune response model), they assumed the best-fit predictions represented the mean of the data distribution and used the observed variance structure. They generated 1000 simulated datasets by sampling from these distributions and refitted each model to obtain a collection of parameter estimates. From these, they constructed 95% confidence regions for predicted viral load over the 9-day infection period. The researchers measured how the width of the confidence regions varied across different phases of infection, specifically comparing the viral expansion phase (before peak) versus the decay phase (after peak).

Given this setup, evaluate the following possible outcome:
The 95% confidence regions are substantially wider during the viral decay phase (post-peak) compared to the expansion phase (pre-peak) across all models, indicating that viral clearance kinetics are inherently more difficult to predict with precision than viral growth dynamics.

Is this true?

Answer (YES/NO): YES